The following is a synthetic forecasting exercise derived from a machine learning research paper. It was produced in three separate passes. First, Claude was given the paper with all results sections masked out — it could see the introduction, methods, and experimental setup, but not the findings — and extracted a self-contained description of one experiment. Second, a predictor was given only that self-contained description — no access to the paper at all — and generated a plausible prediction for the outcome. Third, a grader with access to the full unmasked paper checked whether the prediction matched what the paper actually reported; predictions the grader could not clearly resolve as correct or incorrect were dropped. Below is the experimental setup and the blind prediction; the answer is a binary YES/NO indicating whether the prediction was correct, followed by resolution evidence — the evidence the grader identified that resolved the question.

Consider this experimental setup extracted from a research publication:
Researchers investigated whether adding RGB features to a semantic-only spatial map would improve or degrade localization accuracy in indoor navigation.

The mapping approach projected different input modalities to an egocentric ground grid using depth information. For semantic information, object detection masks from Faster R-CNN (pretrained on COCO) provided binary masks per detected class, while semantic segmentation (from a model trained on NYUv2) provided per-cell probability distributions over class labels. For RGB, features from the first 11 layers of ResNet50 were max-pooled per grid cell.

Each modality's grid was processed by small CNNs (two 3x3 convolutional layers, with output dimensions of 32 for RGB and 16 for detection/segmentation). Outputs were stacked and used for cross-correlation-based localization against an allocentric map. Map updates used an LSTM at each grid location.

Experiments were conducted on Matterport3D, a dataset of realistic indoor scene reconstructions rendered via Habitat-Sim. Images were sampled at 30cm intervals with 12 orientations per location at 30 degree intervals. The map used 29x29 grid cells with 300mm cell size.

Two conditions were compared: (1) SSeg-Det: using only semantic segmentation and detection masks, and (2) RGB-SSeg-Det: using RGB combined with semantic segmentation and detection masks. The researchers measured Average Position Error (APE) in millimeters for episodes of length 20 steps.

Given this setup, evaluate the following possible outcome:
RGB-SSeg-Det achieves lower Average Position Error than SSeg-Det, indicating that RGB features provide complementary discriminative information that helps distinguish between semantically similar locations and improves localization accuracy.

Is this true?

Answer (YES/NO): NO